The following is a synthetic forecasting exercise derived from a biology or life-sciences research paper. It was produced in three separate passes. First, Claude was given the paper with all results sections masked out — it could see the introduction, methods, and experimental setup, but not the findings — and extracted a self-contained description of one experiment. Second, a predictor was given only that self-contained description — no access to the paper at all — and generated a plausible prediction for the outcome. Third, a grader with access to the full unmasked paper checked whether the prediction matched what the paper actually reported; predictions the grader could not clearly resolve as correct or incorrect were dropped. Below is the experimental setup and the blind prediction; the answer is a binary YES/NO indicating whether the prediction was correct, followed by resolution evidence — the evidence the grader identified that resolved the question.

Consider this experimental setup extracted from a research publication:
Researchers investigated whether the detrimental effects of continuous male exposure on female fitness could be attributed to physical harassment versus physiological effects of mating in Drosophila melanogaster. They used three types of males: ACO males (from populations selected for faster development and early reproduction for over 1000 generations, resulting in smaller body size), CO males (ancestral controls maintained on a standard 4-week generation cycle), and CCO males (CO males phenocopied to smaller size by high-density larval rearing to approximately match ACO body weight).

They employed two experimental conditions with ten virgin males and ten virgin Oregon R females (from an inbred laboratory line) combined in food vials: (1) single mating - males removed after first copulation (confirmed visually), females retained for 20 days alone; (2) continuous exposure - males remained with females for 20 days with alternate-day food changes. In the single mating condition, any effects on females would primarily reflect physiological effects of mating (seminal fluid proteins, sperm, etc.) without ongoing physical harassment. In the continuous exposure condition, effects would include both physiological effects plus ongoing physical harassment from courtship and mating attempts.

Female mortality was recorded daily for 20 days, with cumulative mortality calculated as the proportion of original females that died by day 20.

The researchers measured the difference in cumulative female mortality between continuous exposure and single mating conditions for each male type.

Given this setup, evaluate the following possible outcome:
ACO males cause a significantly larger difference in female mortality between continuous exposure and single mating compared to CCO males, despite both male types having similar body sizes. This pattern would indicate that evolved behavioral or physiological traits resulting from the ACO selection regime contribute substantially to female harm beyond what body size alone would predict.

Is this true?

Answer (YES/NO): NO